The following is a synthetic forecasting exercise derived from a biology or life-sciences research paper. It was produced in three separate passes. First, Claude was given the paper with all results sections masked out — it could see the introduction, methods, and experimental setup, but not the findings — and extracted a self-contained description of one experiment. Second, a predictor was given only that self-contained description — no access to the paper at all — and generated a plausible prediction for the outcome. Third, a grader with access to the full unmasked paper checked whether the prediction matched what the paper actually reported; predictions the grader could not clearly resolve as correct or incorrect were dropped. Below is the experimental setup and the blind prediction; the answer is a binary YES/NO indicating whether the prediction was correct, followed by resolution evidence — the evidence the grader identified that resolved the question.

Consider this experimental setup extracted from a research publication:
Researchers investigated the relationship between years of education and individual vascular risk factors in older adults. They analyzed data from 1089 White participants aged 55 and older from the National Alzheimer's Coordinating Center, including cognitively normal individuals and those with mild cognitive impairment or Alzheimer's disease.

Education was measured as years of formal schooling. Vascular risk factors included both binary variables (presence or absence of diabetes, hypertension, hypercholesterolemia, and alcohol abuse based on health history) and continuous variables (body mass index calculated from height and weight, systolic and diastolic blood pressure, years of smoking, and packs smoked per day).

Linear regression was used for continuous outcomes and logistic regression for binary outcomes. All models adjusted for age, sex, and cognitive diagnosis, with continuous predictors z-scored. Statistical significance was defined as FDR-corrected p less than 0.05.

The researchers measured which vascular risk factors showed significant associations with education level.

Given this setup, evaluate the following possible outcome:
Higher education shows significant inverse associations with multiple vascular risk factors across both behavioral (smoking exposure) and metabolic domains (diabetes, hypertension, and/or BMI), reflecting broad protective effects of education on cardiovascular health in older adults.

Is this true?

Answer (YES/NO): YES